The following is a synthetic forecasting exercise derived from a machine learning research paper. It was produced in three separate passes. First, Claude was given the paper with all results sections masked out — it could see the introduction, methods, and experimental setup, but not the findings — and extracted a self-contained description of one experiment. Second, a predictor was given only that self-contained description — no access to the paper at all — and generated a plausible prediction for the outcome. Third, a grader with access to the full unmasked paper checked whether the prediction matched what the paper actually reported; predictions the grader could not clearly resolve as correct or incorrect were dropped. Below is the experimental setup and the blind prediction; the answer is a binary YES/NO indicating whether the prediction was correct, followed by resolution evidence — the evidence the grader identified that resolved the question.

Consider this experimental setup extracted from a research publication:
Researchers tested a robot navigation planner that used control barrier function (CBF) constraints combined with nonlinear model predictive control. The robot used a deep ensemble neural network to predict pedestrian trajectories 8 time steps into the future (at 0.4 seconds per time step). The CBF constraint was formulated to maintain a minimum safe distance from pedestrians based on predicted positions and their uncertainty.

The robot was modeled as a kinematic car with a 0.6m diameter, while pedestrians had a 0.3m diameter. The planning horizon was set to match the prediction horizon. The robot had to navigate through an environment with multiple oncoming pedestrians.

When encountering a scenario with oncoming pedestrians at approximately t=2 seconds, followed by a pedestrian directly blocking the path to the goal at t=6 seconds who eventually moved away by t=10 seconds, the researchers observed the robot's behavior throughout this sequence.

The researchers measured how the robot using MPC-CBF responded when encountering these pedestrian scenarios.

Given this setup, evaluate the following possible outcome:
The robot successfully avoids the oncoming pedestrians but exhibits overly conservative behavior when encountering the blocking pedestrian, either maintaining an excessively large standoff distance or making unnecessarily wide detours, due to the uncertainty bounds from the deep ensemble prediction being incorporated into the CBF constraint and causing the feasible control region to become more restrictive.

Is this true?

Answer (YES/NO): NO